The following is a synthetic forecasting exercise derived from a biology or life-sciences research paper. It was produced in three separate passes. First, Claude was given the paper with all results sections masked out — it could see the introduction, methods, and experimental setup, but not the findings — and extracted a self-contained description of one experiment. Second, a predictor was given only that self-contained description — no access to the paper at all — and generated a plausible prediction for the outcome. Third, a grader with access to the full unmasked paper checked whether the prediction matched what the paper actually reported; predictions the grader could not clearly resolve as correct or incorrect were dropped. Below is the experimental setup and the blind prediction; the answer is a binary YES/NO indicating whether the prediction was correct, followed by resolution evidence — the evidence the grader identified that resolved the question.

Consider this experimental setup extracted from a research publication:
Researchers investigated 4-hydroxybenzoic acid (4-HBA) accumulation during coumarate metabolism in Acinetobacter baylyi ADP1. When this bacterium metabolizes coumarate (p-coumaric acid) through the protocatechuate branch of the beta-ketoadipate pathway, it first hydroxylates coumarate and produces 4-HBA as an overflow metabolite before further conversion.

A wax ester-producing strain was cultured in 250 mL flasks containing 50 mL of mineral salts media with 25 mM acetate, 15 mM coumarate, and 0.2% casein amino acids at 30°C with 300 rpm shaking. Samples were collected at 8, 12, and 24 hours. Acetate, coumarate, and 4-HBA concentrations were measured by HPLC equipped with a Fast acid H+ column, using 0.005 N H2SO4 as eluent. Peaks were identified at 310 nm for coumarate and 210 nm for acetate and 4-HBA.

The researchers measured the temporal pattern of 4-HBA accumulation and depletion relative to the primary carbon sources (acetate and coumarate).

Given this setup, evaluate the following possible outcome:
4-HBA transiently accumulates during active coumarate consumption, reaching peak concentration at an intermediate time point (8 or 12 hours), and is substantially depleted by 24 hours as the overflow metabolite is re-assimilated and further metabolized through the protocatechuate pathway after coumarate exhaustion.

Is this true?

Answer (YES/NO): YES